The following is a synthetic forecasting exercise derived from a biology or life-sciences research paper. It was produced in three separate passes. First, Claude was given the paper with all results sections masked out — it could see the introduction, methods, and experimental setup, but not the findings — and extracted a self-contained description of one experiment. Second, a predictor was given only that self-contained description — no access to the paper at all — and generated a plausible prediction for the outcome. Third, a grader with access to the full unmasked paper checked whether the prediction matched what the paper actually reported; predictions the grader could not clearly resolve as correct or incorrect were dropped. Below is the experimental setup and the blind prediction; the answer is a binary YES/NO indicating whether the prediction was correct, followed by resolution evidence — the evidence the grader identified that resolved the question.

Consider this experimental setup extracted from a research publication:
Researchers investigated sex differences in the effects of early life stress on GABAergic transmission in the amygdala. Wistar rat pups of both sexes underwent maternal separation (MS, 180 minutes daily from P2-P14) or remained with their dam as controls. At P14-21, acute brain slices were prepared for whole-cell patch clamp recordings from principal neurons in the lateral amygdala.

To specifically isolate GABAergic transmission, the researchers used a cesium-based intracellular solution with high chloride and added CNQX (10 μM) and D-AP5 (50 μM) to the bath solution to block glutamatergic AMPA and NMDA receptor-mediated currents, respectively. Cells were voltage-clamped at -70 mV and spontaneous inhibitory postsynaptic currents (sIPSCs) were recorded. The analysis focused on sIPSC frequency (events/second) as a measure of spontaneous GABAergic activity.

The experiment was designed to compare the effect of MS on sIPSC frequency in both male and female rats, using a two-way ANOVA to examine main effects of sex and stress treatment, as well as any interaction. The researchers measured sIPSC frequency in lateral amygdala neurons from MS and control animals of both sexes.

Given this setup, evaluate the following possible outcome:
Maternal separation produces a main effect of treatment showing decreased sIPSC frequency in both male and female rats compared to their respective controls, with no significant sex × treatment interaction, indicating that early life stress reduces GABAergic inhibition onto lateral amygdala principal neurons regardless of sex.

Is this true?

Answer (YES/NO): NO